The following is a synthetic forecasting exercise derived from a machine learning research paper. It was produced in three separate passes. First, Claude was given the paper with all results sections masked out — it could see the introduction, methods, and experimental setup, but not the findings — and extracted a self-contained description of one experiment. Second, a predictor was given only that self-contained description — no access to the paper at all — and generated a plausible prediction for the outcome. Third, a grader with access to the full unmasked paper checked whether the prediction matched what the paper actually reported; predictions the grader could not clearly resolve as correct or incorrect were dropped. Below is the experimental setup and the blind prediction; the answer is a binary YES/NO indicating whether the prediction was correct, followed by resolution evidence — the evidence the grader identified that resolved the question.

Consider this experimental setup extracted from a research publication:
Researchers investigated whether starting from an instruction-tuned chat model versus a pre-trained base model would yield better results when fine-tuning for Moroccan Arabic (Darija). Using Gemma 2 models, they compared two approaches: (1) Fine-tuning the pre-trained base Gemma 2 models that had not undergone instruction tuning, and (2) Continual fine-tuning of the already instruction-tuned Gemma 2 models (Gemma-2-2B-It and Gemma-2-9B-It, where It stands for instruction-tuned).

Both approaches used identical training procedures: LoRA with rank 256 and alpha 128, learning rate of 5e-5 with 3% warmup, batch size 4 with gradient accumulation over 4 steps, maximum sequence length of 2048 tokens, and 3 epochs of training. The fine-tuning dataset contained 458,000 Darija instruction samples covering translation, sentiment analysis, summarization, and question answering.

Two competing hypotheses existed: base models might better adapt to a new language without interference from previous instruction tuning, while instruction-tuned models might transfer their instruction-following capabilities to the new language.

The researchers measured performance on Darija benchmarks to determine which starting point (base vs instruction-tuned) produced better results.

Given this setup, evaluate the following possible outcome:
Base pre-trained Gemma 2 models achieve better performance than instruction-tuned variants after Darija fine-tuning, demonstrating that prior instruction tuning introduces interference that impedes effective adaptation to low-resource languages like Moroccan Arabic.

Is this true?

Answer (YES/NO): NO